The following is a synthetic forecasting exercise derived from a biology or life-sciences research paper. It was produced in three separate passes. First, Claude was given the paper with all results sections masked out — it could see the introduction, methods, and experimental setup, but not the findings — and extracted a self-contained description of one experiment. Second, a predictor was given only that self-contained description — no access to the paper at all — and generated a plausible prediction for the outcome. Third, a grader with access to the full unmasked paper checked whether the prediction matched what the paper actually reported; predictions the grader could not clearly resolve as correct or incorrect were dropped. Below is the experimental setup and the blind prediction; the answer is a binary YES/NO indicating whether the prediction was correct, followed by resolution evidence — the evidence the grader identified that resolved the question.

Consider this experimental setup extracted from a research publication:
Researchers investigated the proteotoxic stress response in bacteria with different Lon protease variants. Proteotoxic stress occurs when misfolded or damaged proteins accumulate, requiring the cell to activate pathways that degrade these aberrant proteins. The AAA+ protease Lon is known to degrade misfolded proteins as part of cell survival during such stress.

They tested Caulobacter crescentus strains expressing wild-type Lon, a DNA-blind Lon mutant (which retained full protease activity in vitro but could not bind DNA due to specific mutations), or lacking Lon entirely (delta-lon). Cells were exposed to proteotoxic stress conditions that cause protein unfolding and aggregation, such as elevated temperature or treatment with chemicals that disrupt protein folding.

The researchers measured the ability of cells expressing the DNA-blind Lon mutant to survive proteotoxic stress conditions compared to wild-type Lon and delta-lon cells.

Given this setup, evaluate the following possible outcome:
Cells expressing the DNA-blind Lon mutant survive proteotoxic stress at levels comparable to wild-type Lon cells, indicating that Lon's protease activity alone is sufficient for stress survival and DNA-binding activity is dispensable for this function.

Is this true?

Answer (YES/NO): YES